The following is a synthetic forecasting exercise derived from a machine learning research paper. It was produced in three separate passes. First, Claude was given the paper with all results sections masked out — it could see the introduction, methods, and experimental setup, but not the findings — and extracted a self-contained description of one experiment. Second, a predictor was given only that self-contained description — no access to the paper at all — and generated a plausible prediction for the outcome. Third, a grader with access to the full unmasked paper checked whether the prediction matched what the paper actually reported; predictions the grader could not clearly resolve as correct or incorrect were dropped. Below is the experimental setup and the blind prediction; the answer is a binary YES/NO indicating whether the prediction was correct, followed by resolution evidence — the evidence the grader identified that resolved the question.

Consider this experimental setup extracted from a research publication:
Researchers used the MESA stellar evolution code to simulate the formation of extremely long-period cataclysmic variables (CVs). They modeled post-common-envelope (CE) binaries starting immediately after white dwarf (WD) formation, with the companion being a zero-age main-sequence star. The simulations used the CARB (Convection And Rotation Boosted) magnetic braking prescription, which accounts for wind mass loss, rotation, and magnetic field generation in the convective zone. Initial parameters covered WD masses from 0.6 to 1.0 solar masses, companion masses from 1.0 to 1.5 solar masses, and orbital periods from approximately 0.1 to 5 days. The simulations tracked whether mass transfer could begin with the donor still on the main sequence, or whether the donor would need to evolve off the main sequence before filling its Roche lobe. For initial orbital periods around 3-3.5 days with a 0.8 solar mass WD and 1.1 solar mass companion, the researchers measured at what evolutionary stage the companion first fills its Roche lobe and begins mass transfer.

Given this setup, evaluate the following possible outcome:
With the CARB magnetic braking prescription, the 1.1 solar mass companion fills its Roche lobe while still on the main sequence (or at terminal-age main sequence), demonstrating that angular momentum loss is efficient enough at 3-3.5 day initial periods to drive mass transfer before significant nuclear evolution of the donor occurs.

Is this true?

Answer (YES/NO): NO